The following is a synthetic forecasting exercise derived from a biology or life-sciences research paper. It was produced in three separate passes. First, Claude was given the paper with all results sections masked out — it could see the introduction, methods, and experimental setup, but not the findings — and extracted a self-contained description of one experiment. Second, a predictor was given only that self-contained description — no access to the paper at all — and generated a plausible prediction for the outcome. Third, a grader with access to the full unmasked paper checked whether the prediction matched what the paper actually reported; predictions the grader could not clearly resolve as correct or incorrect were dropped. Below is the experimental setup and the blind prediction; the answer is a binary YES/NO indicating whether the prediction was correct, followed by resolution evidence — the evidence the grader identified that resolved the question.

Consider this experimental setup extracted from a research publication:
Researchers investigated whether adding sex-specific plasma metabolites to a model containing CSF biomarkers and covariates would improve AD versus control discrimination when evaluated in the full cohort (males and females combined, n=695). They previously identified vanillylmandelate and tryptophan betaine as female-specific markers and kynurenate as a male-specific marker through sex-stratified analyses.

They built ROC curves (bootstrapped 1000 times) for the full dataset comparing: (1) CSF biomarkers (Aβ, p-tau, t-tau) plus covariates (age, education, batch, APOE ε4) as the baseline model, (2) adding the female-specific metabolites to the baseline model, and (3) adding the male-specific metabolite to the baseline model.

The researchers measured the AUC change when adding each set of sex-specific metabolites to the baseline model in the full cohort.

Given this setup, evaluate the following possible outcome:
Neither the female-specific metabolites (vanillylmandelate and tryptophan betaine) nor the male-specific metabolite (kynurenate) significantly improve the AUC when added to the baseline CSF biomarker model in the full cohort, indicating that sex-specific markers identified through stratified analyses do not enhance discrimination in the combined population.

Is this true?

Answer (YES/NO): NO